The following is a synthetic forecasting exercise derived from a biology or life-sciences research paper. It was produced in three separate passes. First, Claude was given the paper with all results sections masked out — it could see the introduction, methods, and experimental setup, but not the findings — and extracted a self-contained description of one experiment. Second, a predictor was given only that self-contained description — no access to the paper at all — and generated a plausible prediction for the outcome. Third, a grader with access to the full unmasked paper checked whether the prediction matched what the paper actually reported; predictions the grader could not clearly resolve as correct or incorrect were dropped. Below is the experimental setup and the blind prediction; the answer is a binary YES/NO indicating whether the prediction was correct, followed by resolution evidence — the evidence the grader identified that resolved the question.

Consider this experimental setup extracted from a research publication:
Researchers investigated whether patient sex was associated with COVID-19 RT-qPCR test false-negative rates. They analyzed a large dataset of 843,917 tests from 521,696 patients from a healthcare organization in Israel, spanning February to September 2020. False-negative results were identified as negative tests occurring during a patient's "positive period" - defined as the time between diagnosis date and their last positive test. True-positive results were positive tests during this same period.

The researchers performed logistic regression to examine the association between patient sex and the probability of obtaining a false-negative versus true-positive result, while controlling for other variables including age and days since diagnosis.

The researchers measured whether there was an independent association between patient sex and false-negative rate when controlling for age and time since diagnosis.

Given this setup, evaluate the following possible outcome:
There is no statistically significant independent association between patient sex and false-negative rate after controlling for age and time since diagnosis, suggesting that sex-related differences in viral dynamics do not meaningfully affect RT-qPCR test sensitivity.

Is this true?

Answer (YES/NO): NO